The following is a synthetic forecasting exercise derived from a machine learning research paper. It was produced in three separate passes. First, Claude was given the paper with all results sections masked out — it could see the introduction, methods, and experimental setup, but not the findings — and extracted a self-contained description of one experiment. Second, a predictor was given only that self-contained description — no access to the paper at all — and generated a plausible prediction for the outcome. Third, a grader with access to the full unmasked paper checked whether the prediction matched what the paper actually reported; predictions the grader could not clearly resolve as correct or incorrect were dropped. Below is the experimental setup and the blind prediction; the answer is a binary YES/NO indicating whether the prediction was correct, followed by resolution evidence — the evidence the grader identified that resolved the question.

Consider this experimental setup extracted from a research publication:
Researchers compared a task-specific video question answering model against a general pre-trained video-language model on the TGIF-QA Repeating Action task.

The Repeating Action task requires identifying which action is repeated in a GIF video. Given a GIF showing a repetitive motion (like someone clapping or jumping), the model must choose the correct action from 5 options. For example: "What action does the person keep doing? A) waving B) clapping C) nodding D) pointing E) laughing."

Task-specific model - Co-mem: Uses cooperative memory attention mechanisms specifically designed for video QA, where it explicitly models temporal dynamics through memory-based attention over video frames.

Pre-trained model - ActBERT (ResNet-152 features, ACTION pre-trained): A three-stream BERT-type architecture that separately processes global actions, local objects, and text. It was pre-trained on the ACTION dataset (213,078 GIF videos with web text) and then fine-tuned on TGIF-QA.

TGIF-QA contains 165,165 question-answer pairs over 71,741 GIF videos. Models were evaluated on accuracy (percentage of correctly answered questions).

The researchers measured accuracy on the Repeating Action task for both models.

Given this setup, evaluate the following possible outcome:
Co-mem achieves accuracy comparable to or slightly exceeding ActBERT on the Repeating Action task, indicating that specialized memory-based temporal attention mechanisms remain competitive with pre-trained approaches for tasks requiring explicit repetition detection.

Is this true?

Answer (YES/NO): NO